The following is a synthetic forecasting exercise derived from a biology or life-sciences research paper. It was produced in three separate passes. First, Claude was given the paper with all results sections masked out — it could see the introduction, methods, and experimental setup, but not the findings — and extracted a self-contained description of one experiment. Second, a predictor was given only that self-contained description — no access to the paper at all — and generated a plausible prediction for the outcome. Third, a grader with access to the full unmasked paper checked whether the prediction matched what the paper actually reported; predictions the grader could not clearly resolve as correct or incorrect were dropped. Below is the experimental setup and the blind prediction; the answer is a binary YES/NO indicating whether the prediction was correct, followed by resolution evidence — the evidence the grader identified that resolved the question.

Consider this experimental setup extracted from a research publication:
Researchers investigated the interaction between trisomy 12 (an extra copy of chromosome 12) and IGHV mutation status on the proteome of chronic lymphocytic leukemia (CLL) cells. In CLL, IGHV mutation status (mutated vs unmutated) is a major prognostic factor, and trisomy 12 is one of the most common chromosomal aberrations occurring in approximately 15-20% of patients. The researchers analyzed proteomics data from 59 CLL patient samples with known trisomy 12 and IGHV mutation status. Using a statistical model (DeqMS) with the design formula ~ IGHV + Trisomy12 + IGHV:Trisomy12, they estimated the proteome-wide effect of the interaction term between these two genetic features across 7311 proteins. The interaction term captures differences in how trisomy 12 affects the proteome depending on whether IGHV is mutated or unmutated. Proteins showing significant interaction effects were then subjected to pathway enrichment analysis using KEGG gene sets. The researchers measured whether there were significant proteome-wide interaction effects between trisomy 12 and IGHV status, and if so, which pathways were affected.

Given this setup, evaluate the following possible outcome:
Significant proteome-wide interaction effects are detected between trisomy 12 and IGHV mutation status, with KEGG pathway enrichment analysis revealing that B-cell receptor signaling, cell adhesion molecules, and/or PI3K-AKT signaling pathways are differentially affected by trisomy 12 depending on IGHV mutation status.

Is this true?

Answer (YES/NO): YES